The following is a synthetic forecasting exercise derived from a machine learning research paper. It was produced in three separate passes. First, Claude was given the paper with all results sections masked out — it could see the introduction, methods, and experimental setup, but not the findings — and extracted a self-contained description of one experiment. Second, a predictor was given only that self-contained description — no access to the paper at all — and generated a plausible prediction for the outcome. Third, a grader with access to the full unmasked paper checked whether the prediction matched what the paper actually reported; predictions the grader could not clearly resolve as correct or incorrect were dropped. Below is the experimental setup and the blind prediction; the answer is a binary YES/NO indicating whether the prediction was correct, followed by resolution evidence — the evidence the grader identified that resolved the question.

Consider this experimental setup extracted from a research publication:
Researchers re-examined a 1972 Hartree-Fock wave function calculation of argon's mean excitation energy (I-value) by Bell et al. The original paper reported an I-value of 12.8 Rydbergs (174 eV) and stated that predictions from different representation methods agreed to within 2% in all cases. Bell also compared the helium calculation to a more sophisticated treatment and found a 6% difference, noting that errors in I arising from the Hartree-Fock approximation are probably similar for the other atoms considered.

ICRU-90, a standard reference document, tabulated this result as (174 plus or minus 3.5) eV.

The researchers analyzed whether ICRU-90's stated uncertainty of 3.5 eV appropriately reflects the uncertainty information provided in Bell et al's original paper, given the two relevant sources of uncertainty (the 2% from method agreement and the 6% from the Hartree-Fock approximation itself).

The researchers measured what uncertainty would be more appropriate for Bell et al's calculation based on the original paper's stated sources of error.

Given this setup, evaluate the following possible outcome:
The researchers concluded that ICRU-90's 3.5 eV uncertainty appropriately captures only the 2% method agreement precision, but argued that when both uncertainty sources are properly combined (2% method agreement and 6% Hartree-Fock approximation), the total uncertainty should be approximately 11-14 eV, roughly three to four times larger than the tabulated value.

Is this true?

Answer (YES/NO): NO